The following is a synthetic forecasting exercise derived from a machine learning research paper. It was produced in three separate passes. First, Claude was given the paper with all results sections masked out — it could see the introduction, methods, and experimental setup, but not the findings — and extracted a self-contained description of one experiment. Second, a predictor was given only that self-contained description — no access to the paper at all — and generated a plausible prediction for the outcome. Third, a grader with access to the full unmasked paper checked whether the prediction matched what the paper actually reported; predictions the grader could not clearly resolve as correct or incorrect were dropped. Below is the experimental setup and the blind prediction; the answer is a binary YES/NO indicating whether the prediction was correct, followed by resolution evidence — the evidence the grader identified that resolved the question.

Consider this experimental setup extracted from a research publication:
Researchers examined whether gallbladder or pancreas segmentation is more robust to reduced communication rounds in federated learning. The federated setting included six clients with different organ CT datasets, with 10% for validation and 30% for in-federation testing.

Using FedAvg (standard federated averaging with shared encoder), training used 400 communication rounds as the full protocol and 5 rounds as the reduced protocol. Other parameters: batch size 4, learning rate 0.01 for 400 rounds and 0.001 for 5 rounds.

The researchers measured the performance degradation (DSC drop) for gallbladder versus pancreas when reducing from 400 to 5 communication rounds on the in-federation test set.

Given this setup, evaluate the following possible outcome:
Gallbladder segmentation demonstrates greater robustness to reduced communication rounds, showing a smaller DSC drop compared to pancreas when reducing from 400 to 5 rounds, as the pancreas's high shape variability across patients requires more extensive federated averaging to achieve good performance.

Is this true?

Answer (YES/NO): NO